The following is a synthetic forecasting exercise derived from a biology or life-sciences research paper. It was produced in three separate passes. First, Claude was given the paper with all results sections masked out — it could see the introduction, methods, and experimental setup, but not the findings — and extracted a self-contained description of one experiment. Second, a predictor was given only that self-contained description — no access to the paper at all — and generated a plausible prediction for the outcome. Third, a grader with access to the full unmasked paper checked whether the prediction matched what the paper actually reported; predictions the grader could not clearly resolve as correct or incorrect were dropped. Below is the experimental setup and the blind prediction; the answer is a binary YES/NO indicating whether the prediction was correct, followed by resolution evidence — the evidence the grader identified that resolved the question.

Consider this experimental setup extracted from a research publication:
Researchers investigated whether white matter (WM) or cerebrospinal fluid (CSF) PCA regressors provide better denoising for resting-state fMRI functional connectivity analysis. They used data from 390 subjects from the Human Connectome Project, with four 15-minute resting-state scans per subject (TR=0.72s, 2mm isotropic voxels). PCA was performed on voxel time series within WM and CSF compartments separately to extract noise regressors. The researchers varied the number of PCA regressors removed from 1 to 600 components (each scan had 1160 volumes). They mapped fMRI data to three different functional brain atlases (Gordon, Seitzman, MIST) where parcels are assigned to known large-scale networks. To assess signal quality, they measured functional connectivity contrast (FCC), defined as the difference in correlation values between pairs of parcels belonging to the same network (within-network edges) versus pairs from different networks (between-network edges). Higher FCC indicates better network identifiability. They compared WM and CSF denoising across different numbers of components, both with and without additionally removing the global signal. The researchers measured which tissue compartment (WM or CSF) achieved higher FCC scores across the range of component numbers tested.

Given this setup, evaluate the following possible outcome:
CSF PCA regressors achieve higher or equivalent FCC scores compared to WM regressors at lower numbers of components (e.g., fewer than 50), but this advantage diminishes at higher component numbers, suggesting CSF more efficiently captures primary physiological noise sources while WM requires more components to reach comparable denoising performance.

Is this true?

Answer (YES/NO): NO